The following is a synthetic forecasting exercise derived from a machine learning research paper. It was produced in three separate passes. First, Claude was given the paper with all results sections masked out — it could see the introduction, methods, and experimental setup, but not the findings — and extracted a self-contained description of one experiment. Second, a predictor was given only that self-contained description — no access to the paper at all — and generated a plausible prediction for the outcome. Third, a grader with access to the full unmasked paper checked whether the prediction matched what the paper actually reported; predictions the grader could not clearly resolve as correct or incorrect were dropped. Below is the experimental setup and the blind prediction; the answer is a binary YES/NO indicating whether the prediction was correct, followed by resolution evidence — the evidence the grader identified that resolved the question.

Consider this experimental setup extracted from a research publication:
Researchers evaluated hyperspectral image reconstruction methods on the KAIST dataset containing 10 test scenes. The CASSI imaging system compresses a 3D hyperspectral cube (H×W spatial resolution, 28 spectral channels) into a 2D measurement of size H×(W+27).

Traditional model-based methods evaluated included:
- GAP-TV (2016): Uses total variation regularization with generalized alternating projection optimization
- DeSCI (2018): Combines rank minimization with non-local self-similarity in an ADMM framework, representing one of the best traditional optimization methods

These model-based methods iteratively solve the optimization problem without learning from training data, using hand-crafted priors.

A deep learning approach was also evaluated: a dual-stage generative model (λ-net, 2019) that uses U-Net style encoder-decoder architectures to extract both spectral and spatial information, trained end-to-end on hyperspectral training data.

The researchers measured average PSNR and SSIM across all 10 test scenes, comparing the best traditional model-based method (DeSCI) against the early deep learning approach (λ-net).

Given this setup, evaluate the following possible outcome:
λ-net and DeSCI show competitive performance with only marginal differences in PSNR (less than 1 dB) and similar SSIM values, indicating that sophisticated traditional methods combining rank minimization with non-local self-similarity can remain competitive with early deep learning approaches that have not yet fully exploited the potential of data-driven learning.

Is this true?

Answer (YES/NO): NO